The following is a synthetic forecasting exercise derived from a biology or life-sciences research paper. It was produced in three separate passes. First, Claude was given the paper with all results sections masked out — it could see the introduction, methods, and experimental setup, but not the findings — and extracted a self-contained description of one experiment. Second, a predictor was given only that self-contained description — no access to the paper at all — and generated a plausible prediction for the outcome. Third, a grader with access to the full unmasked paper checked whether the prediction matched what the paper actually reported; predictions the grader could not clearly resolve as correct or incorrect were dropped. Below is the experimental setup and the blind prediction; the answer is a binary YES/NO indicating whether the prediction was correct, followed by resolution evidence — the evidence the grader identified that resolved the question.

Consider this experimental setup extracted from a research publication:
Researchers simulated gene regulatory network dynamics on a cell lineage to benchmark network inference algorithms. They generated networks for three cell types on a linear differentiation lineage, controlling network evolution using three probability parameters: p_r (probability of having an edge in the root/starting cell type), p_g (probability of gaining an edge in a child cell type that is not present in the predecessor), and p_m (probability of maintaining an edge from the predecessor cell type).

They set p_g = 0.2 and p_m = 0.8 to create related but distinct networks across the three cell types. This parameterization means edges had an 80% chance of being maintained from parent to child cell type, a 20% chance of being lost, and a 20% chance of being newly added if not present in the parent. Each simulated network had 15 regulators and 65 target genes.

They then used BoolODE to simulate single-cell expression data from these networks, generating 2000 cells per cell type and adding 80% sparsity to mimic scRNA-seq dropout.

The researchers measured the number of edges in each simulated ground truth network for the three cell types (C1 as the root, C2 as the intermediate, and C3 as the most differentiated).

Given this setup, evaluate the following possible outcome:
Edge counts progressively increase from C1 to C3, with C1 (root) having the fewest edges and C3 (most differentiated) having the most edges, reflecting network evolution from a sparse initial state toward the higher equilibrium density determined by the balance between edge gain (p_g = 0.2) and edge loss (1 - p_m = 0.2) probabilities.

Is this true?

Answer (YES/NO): YES